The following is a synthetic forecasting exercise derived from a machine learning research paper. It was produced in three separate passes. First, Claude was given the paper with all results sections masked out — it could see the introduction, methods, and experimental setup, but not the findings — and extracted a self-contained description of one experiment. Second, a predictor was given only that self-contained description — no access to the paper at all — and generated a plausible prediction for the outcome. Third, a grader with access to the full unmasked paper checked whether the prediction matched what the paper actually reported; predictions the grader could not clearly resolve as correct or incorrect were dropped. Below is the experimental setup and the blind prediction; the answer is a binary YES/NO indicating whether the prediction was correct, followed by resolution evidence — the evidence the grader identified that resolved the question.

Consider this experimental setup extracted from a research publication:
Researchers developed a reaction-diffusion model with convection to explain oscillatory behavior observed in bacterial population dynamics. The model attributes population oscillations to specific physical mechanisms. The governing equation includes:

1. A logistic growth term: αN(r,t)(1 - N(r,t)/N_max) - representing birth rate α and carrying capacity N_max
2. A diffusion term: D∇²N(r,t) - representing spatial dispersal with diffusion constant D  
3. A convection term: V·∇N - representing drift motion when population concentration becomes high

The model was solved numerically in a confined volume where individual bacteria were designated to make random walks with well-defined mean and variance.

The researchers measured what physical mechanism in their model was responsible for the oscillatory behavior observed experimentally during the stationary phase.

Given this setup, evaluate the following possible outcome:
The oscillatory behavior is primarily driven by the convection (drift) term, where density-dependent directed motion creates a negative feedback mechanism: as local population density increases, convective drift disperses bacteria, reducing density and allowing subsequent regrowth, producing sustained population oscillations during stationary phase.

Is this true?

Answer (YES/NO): NO